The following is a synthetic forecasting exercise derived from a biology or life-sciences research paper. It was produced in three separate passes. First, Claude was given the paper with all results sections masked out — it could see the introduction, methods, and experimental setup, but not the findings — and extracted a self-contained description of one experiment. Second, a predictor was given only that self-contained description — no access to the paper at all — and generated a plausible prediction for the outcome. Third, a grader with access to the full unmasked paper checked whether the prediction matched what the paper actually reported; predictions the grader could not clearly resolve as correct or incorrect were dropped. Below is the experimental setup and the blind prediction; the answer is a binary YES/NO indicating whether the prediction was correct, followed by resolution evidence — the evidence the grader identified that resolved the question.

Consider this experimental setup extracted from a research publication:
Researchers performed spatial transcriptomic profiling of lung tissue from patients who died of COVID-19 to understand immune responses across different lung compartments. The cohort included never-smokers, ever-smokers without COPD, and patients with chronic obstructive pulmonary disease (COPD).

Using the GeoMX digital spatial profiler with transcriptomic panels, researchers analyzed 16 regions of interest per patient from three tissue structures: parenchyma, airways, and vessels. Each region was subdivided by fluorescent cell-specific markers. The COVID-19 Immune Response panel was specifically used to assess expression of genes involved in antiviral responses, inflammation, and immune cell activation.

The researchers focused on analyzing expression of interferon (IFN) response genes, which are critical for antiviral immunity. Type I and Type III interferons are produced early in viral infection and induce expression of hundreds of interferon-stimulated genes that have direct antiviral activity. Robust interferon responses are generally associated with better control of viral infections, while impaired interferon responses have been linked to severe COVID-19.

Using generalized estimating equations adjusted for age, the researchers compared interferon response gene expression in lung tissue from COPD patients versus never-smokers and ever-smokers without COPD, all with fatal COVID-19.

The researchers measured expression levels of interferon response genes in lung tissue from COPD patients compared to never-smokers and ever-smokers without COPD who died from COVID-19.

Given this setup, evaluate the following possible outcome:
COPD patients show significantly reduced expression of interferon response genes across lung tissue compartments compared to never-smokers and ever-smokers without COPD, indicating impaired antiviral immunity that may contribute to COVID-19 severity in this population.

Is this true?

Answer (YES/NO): NO